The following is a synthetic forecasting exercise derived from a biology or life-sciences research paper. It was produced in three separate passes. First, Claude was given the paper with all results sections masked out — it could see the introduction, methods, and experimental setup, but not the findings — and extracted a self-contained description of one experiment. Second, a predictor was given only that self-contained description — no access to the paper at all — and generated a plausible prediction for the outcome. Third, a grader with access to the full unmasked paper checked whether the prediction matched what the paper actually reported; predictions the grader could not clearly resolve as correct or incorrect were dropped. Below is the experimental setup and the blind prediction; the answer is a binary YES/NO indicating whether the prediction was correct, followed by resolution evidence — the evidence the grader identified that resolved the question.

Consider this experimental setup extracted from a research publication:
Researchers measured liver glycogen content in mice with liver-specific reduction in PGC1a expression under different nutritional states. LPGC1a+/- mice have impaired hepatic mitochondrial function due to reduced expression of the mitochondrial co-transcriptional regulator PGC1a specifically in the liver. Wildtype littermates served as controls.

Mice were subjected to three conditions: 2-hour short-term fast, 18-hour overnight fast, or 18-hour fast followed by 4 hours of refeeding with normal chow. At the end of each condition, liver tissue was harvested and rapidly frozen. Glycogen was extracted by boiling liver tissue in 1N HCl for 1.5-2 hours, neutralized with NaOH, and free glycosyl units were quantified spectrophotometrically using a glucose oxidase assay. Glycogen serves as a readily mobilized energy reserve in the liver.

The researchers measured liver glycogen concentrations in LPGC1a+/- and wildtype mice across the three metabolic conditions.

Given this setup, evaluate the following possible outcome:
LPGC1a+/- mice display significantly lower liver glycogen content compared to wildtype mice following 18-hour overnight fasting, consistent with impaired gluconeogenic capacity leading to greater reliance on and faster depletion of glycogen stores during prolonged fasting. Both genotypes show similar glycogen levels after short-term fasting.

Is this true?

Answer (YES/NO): NO